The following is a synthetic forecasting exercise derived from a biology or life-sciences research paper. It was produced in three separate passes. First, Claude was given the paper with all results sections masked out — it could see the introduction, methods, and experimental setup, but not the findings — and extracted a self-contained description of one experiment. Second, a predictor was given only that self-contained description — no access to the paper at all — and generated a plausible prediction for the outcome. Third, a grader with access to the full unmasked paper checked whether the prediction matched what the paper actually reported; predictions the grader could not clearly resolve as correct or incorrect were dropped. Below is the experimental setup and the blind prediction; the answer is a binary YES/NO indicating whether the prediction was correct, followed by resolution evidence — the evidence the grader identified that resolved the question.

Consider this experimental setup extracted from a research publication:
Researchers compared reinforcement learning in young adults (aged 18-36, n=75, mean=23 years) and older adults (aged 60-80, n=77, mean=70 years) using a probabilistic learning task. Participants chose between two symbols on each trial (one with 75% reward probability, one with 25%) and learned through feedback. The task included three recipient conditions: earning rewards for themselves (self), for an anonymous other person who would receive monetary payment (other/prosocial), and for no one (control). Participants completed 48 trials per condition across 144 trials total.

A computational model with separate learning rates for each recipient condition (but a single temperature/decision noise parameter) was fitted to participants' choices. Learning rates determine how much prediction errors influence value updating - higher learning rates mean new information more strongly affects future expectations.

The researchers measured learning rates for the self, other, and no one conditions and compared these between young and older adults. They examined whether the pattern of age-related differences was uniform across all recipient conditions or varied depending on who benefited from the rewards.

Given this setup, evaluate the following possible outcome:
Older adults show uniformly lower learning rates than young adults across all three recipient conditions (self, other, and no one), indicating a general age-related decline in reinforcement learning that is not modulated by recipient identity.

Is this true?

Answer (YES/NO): NO